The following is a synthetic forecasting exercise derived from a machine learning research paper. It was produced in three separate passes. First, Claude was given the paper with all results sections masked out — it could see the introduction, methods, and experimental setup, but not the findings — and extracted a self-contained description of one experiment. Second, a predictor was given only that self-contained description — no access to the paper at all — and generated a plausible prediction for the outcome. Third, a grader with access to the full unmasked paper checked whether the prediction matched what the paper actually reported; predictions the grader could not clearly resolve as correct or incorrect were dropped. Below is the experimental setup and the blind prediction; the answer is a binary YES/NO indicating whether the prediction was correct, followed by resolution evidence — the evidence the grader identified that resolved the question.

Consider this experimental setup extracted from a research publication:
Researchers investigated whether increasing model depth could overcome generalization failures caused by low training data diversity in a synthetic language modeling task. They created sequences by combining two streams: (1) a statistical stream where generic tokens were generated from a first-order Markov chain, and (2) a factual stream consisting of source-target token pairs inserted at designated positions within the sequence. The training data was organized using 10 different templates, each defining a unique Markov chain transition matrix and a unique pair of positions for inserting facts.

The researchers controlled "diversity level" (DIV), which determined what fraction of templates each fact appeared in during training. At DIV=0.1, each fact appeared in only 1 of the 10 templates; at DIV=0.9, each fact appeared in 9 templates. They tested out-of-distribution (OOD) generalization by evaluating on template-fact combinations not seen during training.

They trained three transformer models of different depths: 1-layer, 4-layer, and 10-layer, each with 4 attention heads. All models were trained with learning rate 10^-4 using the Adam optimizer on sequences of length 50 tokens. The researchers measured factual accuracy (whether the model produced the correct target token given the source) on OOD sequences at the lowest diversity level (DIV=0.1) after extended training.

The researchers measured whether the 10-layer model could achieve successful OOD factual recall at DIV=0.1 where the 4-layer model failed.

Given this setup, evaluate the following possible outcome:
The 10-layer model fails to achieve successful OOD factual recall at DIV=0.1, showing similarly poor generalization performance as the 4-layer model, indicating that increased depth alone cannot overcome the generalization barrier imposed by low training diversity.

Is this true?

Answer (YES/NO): YES